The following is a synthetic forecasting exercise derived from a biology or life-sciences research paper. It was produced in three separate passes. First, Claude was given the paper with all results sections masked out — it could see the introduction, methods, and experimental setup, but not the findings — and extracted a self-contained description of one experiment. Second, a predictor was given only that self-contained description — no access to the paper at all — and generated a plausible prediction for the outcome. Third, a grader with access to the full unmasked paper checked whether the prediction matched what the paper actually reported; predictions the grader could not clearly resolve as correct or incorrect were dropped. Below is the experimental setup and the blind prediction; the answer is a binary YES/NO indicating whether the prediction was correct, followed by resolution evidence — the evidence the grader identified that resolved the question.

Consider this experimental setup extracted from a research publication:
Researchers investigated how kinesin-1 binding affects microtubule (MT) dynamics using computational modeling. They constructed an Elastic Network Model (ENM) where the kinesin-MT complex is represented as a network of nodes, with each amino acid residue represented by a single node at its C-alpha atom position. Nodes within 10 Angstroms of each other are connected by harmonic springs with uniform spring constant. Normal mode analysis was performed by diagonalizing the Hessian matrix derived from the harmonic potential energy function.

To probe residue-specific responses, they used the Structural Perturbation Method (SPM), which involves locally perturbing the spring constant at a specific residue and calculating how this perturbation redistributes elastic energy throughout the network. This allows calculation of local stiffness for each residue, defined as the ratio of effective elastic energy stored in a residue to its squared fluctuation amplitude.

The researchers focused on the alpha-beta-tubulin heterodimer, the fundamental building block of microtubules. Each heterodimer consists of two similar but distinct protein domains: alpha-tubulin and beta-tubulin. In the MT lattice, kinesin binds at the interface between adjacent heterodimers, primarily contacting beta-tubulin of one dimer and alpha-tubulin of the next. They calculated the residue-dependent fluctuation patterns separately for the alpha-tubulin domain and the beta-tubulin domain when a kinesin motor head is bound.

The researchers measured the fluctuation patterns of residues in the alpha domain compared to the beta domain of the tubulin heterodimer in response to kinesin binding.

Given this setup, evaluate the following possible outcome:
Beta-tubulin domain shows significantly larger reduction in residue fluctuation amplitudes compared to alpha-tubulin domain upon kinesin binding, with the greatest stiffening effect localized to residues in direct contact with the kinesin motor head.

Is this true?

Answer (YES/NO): NO